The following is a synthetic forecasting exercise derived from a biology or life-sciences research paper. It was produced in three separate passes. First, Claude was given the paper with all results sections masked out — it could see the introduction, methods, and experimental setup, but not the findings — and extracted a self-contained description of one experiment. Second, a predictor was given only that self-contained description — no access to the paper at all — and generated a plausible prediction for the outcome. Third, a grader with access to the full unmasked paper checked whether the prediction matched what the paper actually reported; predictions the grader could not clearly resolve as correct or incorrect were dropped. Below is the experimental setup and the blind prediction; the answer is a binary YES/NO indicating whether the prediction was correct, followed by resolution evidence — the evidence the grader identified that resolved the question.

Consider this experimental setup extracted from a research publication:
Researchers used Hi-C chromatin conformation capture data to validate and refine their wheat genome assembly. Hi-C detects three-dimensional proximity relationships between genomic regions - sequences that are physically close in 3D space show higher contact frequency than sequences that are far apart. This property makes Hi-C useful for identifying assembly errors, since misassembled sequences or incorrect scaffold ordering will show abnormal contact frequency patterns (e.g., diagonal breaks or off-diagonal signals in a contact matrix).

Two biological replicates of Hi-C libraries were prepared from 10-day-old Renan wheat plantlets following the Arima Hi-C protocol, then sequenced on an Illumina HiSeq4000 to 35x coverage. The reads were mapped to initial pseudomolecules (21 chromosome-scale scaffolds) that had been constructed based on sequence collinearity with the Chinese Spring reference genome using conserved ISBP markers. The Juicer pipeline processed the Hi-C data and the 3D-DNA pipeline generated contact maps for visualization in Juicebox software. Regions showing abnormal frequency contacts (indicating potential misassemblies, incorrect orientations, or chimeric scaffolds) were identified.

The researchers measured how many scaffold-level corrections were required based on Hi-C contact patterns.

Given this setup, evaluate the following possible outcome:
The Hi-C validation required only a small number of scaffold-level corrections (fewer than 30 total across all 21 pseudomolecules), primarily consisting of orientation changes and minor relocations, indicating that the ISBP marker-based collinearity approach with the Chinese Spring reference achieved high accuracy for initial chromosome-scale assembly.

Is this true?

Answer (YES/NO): NO